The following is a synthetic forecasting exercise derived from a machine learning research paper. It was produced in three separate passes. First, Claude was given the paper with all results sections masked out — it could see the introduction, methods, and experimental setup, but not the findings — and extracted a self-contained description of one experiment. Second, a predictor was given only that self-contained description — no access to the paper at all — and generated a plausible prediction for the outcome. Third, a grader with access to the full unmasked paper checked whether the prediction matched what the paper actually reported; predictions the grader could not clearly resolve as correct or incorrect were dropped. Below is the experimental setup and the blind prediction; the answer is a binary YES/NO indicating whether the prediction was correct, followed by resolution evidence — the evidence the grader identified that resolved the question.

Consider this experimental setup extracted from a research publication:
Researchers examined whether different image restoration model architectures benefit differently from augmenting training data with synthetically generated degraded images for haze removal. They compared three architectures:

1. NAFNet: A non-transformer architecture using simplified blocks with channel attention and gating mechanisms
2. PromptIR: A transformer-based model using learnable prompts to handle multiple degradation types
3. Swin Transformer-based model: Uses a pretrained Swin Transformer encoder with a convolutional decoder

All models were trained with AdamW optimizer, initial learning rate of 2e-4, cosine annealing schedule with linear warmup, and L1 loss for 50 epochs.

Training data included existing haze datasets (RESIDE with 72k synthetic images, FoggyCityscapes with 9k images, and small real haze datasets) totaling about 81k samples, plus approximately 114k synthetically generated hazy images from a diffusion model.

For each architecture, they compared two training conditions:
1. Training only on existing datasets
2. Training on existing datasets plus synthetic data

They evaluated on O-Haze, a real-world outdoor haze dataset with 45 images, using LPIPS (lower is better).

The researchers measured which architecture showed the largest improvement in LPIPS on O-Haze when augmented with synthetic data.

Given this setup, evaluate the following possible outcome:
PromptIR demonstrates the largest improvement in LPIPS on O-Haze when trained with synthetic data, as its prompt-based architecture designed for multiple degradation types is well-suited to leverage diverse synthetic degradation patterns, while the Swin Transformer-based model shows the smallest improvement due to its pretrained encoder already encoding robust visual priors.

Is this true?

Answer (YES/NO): NO